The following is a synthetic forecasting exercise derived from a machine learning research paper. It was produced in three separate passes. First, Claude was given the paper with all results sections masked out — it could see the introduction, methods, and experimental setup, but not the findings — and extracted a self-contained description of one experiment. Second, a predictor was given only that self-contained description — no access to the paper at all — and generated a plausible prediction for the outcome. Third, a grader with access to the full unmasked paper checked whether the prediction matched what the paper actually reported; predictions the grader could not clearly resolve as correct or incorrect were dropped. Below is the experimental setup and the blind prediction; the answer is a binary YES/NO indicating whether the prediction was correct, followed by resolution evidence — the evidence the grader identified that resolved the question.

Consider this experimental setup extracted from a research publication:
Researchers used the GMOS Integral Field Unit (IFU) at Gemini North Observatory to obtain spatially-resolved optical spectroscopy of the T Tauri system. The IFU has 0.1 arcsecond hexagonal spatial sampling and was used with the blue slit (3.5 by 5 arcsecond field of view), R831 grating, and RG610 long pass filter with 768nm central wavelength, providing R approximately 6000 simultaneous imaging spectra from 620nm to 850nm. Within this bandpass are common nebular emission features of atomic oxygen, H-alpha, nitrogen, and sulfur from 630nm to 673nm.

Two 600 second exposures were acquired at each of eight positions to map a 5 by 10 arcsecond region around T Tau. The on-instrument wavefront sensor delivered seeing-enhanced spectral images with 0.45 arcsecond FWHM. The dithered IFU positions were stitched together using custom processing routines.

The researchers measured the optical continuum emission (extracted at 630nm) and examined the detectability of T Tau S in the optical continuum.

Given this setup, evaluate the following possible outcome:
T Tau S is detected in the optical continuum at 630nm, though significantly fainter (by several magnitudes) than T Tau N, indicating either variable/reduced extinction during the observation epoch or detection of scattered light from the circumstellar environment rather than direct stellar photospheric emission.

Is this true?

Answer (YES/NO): NO